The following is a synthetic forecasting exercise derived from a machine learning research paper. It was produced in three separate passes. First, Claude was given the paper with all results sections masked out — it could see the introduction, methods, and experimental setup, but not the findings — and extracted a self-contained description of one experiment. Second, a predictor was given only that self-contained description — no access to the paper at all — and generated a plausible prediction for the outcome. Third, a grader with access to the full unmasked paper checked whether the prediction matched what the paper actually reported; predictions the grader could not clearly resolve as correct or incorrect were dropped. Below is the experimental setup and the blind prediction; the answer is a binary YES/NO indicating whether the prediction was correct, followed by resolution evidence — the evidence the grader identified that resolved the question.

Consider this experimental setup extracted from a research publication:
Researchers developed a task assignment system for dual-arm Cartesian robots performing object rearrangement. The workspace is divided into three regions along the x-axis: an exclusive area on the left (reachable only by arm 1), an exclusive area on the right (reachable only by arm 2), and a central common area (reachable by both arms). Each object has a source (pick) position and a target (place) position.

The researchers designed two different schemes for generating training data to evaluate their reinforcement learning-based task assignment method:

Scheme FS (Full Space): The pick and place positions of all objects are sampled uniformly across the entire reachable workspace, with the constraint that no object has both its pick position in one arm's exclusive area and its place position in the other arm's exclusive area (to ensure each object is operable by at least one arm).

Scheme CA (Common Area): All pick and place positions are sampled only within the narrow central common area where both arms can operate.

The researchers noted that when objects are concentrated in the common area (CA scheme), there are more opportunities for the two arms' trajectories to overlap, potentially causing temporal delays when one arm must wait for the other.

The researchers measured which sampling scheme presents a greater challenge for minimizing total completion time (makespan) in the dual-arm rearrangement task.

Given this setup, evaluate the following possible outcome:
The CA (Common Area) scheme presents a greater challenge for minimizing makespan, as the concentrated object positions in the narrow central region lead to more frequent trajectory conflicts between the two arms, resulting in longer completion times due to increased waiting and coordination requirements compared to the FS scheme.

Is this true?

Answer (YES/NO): YES